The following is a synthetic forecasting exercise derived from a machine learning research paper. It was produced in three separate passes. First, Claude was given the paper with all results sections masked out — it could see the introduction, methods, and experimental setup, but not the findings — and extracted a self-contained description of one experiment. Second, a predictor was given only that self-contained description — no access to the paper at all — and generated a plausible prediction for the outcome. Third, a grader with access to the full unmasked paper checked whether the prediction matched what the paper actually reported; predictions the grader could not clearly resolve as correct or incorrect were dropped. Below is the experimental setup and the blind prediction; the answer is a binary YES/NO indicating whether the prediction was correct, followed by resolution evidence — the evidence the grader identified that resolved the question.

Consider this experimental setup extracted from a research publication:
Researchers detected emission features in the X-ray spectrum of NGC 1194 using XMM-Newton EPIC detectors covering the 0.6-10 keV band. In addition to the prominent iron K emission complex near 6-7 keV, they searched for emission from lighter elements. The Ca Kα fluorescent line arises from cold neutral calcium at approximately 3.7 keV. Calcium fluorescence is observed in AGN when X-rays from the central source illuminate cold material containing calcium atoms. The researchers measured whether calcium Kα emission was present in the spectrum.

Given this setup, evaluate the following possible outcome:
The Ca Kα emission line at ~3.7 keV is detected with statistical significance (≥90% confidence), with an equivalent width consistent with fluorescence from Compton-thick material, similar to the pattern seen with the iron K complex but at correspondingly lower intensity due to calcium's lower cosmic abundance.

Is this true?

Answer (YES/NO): NO